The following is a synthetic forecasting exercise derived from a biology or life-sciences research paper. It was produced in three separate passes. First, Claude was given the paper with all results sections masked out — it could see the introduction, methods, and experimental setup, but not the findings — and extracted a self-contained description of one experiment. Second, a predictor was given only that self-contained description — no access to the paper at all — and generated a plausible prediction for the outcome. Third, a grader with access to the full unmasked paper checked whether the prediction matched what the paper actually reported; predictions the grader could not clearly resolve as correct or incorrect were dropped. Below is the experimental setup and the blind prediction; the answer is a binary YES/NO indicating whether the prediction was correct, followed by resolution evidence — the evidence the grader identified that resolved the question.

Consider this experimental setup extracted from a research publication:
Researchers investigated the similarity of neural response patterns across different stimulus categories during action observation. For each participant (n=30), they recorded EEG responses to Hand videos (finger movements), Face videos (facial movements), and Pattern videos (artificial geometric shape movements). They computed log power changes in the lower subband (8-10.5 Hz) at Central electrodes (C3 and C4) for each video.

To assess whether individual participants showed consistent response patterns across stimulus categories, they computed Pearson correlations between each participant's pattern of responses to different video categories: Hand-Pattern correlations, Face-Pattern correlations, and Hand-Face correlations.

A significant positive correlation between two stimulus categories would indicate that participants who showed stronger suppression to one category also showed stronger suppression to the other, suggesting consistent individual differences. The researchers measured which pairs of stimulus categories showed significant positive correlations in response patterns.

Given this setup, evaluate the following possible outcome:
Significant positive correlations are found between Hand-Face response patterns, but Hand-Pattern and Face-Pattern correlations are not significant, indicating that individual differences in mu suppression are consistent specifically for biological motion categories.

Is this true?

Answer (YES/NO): NO